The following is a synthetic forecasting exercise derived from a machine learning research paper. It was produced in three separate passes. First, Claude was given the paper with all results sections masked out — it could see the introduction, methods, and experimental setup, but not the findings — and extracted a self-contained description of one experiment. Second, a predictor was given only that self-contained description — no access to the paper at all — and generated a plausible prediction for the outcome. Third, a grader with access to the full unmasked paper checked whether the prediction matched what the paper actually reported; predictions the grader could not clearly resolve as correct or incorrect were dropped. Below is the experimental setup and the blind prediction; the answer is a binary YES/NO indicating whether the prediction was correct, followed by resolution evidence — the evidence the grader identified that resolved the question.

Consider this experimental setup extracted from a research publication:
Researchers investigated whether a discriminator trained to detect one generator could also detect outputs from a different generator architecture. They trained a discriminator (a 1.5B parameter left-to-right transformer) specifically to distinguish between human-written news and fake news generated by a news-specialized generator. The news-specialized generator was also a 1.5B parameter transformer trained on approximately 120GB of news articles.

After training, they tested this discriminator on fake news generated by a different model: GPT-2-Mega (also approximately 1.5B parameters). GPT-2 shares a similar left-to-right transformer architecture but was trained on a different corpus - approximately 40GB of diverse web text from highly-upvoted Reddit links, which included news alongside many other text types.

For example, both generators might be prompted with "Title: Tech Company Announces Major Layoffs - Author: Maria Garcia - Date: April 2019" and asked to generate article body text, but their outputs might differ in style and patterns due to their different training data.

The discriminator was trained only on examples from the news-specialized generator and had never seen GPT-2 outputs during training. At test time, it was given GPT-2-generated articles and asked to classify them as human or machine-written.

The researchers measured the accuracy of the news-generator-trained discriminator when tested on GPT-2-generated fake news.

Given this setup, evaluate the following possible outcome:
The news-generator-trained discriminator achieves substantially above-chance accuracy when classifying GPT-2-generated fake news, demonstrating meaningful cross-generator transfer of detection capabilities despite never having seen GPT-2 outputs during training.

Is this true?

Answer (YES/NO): YES